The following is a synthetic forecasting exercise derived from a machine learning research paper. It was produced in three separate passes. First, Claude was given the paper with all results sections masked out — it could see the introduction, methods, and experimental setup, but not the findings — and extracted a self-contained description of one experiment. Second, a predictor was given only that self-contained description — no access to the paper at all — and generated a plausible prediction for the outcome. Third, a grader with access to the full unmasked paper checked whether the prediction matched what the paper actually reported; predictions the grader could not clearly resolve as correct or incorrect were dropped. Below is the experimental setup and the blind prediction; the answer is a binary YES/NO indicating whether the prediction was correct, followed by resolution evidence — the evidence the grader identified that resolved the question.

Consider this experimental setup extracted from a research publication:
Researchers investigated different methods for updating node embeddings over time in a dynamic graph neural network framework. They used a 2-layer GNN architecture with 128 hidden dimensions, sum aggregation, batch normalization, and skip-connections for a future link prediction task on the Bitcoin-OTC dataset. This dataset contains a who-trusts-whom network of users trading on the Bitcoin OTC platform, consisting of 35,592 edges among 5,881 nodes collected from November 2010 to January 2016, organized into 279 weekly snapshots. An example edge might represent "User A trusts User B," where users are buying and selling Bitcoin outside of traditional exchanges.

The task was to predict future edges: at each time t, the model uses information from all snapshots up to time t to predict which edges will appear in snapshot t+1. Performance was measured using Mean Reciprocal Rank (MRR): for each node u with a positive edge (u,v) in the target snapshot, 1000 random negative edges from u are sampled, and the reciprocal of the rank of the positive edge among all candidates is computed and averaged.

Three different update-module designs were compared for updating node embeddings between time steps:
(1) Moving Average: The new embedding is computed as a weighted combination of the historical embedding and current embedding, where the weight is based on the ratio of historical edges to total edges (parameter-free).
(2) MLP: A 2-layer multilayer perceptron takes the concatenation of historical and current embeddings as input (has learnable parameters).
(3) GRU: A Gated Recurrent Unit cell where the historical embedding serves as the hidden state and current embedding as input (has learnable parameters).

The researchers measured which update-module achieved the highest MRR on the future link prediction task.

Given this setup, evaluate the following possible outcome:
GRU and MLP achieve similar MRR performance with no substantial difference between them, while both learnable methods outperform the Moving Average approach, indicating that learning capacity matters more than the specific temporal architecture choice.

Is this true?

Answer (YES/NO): NO